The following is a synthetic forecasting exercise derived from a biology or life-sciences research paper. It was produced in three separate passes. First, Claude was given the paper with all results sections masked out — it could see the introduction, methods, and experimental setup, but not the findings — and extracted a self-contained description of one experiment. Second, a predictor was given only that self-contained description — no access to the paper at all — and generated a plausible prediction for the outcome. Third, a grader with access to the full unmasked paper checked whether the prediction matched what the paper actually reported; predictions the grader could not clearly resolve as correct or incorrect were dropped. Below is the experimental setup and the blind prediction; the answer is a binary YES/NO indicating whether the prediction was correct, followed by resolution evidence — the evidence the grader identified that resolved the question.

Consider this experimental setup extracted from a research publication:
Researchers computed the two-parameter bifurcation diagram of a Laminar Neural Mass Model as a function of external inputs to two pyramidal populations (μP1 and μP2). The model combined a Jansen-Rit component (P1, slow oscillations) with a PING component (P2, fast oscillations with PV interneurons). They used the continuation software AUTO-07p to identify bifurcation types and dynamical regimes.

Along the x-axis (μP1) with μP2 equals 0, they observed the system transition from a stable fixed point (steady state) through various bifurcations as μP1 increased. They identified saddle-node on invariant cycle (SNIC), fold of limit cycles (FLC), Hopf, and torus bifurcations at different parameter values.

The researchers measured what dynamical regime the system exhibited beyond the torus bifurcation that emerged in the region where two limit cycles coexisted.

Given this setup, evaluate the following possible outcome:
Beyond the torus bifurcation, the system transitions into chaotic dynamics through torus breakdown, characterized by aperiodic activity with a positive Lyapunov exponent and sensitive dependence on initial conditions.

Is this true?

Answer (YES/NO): NO